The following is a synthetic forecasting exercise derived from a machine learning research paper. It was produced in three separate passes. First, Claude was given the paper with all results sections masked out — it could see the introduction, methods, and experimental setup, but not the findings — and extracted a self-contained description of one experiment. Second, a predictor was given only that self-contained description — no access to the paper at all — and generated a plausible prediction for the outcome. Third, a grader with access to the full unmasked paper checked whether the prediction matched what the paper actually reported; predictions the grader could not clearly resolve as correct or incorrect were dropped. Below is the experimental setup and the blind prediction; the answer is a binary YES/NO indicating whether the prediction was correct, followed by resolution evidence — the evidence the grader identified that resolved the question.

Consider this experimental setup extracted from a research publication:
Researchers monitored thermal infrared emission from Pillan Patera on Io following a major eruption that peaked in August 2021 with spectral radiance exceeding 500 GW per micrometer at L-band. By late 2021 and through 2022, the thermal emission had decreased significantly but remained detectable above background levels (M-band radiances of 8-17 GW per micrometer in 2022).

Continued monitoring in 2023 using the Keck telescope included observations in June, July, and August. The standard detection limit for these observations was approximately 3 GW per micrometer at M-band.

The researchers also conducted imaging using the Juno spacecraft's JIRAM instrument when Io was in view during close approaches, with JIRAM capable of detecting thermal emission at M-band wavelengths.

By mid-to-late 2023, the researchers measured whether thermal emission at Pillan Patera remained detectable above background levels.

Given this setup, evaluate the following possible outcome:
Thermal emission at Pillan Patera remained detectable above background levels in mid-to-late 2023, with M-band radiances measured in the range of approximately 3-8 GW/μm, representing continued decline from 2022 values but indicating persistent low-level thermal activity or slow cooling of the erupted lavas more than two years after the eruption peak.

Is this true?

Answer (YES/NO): NO